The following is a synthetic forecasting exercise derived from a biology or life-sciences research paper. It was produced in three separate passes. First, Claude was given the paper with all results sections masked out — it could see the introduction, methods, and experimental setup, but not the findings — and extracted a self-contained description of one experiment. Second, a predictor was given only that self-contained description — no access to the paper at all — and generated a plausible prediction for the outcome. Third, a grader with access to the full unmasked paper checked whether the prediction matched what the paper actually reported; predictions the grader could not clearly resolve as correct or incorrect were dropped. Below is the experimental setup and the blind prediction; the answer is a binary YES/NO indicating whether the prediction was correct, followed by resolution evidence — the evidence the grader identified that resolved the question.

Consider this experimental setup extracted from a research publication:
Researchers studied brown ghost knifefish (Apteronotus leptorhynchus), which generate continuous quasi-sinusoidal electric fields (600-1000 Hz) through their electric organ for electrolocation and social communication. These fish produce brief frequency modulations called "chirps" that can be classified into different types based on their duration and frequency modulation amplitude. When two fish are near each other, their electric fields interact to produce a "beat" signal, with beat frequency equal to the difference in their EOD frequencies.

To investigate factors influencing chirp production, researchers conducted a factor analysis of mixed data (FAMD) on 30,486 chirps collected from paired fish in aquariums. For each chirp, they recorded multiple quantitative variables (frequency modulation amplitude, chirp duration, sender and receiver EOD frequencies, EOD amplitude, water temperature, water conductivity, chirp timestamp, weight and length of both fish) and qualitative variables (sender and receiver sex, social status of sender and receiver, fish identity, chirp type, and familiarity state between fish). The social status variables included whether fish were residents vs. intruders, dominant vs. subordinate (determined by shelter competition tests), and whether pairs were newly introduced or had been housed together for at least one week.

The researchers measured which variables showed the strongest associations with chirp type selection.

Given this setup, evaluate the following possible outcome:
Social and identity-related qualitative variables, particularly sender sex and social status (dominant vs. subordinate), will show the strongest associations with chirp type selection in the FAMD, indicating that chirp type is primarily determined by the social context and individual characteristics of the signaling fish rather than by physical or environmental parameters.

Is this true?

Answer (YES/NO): NO